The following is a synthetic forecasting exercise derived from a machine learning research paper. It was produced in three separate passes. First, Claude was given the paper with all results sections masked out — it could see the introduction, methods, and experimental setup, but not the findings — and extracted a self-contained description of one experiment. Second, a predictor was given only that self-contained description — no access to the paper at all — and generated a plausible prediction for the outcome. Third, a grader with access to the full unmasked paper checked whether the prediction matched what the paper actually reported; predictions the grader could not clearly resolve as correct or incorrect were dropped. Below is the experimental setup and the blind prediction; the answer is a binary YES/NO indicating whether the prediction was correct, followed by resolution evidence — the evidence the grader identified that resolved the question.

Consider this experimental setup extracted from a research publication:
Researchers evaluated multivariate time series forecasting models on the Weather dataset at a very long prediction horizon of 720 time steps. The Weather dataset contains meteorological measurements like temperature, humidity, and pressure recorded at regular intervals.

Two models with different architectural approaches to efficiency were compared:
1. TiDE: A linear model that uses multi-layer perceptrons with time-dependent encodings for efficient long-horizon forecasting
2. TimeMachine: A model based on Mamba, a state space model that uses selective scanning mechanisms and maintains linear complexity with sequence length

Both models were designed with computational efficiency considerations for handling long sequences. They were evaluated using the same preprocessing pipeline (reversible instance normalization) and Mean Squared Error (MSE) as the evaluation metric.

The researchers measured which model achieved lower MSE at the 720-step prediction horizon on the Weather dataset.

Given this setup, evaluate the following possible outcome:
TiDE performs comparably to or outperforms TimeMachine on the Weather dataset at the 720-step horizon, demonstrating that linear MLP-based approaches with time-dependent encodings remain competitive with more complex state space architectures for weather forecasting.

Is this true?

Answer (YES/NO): YES